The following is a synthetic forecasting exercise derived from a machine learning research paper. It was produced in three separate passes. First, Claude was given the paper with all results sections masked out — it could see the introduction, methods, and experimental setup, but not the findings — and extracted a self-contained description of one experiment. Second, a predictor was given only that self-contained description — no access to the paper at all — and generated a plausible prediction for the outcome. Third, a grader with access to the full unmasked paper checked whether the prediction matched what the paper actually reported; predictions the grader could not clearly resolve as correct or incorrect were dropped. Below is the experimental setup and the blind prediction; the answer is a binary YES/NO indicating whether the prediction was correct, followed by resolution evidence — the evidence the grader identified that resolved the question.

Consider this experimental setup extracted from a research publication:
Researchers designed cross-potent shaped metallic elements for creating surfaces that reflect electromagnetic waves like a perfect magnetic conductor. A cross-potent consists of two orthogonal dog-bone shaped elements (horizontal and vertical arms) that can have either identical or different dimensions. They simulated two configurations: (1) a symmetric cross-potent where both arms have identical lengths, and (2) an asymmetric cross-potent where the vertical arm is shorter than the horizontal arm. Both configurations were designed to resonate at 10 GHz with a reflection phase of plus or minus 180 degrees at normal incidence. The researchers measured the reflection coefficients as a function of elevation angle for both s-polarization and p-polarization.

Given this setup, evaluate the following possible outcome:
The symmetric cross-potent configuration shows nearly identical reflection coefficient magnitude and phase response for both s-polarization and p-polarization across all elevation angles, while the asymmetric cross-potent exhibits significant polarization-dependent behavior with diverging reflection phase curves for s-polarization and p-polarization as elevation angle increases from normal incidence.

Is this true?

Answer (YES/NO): NO